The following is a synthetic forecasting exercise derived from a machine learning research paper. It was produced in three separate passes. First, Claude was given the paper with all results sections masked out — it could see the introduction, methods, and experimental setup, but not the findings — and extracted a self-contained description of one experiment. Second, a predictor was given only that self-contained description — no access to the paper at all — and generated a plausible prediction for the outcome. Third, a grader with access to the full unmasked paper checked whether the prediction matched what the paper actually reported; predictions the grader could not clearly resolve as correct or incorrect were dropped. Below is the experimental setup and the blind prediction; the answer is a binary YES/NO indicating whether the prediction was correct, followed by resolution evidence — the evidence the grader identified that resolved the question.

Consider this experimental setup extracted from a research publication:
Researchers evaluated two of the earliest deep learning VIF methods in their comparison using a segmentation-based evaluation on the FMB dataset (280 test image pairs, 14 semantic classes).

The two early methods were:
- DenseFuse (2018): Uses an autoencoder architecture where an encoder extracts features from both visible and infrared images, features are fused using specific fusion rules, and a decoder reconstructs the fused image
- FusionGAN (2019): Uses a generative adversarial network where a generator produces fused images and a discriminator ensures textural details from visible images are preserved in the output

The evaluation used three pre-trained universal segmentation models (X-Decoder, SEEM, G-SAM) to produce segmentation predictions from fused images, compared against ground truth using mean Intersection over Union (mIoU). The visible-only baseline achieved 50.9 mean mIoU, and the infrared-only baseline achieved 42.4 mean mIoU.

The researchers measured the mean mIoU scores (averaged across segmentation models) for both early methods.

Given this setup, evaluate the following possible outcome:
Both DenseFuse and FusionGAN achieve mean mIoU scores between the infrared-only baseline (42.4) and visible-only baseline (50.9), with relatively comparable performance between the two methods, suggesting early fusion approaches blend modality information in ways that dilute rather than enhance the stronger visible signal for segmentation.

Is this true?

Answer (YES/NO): NO